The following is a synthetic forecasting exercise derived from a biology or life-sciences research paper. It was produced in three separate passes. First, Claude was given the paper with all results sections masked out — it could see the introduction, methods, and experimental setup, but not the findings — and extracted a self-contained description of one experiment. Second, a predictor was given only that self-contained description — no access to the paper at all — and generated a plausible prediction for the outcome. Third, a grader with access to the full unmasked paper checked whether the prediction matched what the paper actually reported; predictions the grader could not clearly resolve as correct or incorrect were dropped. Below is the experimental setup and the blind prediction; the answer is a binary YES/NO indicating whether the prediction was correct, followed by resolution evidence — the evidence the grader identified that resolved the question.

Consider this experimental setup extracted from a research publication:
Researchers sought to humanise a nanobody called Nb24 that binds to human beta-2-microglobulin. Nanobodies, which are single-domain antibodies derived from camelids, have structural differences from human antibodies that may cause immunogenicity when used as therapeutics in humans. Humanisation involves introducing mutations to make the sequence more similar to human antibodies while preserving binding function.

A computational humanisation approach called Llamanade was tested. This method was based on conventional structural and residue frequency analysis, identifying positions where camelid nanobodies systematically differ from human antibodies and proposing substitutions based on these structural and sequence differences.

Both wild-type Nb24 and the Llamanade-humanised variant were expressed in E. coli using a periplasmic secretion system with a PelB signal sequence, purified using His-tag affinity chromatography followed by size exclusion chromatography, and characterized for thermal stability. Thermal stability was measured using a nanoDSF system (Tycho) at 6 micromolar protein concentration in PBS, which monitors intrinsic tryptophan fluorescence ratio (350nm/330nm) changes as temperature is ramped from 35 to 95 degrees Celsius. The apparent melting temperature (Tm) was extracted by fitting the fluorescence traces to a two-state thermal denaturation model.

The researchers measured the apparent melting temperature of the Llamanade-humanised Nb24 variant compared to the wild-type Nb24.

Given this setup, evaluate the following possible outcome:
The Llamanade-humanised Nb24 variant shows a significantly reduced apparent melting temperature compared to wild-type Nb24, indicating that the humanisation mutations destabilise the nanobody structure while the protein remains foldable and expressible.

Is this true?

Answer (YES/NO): NO